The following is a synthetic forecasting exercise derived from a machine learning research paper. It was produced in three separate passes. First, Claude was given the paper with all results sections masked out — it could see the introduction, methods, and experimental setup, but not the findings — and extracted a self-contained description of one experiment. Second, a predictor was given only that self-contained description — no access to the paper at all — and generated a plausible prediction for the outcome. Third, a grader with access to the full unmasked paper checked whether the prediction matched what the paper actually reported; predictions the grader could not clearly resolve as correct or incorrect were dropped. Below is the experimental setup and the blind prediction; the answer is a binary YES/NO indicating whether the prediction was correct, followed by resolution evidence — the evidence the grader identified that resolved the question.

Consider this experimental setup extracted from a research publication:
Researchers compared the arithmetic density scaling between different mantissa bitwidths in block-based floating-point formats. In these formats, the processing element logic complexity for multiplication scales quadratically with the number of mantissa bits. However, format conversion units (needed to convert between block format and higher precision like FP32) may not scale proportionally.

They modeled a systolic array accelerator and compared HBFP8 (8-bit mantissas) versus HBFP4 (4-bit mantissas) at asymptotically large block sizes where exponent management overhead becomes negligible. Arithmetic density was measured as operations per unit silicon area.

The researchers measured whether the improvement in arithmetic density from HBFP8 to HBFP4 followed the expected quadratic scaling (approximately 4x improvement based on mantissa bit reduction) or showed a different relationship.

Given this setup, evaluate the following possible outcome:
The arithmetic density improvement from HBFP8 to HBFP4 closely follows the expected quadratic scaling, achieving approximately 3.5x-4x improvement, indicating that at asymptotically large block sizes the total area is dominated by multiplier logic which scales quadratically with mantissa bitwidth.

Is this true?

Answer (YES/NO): NO